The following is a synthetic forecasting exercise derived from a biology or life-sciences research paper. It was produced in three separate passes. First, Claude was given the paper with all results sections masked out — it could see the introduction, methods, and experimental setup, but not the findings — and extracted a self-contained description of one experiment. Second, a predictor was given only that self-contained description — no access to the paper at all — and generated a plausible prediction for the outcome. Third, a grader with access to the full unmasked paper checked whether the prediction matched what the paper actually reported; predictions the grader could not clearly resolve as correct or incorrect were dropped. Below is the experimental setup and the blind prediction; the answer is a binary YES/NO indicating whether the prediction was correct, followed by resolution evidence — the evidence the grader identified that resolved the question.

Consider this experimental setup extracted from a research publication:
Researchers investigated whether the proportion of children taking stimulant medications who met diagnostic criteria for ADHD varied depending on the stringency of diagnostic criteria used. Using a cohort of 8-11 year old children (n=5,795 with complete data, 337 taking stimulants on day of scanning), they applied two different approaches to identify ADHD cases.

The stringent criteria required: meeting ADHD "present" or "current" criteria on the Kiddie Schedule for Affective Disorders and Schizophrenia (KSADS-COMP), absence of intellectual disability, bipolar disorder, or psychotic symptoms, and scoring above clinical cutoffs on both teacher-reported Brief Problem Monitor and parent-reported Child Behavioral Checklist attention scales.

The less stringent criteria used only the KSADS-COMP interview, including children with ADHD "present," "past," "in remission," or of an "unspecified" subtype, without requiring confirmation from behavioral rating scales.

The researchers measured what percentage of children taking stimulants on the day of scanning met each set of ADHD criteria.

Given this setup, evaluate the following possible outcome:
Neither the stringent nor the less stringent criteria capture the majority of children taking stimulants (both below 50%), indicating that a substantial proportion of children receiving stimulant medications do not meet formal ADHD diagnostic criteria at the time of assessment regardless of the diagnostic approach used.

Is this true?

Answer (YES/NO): NO